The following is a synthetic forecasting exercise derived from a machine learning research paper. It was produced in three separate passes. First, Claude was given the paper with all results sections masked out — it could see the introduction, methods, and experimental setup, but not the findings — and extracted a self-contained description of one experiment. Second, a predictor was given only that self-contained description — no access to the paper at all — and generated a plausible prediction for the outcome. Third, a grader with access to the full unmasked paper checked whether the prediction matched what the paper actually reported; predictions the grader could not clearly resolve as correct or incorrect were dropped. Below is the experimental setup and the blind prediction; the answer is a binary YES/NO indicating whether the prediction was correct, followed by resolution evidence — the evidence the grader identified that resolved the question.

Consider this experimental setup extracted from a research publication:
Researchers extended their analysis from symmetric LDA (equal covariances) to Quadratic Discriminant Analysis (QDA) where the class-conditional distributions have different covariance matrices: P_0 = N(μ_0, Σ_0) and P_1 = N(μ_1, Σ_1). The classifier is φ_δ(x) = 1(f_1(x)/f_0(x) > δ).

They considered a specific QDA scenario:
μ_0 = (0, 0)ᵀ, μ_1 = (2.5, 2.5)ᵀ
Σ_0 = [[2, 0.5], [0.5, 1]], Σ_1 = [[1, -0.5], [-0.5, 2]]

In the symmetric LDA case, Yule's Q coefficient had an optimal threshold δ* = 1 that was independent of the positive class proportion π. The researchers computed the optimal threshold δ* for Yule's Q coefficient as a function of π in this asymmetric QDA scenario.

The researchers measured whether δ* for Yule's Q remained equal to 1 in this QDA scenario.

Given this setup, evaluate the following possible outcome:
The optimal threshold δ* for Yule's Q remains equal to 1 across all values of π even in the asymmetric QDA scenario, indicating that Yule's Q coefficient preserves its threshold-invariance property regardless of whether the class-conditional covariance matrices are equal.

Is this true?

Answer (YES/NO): NO